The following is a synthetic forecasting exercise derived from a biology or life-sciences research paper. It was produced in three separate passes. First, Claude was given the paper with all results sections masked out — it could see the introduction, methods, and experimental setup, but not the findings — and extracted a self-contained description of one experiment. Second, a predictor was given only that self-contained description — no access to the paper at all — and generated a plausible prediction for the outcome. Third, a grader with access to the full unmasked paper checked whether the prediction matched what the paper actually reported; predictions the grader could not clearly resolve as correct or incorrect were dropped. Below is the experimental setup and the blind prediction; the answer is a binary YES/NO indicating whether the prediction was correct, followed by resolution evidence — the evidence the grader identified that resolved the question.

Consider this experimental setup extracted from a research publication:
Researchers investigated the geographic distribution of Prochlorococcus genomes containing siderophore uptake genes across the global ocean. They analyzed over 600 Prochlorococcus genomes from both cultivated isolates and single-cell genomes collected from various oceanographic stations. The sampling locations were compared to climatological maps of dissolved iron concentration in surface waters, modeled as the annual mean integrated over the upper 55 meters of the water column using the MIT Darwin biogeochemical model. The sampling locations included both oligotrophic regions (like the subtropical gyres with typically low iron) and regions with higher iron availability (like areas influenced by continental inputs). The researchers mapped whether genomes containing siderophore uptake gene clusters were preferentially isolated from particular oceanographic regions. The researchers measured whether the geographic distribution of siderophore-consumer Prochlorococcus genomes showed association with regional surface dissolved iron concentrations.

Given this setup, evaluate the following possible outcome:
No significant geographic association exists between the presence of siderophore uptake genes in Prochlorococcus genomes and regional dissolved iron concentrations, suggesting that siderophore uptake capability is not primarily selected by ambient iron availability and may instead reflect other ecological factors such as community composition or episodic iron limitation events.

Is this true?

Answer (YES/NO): NO